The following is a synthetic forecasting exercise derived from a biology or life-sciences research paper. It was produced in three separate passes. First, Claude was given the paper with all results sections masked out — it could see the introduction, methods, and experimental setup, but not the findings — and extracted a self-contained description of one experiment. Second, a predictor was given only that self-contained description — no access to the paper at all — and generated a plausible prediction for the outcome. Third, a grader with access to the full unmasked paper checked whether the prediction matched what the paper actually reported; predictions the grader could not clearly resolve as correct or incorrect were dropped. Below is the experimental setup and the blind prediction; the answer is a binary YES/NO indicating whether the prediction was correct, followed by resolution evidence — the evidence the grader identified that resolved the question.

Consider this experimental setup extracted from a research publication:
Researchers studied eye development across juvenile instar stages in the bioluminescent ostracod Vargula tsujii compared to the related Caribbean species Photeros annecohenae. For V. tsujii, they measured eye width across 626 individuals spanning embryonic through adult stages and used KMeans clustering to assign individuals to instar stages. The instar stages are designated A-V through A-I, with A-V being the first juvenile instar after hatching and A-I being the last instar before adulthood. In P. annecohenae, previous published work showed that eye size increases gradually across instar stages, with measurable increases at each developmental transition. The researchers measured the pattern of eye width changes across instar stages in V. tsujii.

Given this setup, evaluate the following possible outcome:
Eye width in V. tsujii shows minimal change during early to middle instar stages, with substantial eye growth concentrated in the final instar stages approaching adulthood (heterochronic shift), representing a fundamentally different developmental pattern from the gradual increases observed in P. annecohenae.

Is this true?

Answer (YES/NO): NO